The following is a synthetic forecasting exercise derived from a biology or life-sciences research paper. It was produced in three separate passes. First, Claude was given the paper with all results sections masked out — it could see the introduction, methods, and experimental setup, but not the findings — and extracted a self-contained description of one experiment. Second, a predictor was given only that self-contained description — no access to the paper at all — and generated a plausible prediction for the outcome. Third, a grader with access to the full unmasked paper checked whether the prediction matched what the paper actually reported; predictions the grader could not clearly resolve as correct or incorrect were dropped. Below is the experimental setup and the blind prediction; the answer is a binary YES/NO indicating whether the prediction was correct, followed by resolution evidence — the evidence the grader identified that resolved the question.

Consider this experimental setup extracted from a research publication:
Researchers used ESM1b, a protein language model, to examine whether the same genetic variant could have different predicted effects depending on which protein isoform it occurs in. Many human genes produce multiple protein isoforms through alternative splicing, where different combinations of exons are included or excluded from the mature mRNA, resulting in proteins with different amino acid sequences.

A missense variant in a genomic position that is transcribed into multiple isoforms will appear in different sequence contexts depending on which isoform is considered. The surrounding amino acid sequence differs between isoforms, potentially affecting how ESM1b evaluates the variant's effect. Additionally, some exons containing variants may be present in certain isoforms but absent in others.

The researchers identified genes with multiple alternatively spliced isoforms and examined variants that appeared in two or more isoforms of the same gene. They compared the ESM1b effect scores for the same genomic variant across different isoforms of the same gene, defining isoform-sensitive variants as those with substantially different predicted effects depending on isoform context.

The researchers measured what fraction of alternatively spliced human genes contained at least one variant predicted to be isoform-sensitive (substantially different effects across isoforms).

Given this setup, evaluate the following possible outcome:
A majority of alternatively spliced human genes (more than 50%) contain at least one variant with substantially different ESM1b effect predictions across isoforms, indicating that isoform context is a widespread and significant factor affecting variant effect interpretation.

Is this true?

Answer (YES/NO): YES